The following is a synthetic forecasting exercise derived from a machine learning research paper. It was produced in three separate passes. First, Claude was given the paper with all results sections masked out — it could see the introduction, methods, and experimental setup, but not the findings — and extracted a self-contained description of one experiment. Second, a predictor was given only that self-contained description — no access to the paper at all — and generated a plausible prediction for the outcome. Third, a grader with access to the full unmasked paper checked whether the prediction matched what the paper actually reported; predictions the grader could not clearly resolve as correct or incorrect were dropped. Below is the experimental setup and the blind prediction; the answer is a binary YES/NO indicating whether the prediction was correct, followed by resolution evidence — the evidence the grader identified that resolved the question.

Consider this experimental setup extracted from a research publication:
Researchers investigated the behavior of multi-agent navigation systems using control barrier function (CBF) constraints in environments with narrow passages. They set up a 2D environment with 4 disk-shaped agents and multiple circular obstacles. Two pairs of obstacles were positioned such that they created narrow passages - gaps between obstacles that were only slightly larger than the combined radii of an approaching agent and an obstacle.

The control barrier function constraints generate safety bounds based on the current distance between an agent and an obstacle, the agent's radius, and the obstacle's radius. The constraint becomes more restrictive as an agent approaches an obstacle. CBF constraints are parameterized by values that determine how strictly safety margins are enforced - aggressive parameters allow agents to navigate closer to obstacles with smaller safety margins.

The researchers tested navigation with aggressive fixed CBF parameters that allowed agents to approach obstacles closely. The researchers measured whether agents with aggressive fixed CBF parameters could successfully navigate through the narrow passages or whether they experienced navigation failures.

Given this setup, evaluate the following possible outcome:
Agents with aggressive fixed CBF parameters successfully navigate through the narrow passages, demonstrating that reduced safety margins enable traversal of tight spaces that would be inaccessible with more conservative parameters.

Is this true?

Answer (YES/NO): NO